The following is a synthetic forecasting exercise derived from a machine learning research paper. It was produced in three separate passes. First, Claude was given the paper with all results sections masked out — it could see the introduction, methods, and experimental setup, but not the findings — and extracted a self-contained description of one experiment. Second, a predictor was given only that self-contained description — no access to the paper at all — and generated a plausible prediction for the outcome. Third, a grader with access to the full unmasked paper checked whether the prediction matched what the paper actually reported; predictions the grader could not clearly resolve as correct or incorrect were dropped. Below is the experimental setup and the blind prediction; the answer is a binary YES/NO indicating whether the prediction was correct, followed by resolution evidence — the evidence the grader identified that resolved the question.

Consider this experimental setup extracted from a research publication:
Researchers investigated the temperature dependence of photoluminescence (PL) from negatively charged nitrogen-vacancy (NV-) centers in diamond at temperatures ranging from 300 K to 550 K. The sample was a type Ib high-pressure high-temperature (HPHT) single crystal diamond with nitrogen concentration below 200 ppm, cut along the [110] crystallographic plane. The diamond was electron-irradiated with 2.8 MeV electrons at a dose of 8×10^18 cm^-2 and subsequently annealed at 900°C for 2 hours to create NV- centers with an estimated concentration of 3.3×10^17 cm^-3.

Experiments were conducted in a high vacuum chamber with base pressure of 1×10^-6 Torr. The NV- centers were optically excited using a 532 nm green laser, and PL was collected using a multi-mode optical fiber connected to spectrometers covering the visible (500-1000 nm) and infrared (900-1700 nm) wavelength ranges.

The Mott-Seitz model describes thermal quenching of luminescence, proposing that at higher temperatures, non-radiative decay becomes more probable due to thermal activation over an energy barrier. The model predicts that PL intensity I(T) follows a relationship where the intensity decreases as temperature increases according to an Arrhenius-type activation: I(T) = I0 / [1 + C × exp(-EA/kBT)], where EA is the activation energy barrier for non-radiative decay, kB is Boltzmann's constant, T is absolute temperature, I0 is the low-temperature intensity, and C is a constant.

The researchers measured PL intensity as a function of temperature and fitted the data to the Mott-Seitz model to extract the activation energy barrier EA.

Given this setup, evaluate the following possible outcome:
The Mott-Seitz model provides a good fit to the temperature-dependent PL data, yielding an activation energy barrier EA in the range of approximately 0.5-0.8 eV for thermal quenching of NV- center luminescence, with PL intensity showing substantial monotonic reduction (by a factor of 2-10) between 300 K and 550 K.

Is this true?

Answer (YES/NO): NO